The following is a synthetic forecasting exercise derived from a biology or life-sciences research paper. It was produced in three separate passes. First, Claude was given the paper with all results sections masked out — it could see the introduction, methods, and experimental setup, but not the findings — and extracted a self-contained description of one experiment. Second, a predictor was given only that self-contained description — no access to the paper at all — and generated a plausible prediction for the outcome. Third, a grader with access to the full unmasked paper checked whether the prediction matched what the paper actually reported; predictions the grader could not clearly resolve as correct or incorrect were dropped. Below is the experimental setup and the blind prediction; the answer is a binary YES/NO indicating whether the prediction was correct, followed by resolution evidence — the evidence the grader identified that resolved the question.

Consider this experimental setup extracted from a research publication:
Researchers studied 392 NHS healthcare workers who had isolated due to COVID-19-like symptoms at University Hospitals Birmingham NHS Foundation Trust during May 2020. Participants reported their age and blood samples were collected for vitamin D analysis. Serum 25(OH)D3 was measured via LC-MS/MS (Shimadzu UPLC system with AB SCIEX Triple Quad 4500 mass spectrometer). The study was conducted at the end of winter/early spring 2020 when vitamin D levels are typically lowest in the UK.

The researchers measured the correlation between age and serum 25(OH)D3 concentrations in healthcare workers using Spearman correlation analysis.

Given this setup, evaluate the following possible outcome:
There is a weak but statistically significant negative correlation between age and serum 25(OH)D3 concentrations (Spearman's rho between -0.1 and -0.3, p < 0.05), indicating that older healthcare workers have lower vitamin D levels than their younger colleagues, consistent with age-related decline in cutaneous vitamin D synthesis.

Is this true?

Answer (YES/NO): NO